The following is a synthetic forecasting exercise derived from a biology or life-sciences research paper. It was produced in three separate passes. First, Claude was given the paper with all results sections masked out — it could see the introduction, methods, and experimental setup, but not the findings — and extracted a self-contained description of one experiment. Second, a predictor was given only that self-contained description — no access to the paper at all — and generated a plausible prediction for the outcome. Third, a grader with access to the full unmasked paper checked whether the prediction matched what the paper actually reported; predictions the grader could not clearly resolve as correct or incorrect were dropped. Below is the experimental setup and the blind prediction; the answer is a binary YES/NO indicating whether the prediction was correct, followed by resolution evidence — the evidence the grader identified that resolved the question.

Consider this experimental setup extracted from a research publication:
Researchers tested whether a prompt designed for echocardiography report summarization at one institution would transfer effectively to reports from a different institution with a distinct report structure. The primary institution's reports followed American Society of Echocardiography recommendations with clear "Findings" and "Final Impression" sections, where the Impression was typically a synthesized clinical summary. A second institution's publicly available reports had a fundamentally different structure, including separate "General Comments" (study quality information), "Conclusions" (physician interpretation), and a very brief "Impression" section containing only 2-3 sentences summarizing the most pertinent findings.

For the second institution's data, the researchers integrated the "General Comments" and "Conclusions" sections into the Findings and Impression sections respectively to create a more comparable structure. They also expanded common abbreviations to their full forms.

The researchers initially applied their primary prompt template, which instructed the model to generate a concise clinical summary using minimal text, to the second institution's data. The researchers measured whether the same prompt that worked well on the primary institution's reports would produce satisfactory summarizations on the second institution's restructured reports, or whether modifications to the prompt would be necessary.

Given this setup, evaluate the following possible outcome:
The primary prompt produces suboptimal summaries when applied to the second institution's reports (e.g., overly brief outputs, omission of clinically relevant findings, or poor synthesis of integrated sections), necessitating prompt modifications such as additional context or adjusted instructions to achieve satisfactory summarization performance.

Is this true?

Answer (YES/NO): YES